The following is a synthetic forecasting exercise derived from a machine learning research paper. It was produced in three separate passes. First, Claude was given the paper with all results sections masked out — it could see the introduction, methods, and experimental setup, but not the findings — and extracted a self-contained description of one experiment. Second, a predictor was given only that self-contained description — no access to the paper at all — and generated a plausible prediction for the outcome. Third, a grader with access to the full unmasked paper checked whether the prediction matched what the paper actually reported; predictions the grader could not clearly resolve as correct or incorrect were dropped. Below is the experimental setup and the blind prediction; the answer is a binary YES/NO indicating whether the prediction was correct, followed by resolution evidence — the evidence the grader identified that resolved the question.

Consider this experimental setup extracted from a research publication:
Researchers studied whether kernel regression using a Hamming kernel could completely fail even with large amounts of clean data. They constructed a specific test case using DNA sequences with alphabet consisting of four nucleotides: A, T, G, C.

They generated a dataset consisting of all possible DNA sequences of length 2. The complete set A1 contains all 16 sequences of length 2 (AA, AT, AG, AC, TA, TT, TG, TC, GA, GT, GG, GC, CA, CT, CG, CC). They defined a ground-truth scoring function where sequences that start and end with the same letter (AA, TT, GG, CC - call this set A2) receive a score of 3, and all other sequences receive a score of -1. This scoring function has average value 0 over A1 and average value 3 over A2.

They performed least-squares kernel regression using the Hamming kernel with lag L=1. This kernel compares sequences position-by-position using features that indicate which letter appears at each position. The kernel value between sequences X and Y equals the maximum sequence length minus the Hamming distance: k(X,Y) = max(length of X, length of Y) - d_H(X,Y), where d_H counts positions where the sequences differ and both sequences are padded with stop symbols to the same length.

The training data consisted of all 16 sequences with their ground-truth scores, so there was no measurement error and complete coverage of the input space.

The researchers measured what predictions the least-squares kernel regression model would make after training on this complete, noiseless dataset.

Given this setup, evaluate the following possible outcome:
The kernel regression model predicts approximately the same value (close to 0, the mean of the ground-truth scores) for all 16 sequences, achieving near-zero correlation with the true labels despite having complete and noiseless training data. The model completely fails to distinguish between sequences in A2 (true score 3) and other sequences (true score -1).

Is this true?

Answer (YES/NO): YES